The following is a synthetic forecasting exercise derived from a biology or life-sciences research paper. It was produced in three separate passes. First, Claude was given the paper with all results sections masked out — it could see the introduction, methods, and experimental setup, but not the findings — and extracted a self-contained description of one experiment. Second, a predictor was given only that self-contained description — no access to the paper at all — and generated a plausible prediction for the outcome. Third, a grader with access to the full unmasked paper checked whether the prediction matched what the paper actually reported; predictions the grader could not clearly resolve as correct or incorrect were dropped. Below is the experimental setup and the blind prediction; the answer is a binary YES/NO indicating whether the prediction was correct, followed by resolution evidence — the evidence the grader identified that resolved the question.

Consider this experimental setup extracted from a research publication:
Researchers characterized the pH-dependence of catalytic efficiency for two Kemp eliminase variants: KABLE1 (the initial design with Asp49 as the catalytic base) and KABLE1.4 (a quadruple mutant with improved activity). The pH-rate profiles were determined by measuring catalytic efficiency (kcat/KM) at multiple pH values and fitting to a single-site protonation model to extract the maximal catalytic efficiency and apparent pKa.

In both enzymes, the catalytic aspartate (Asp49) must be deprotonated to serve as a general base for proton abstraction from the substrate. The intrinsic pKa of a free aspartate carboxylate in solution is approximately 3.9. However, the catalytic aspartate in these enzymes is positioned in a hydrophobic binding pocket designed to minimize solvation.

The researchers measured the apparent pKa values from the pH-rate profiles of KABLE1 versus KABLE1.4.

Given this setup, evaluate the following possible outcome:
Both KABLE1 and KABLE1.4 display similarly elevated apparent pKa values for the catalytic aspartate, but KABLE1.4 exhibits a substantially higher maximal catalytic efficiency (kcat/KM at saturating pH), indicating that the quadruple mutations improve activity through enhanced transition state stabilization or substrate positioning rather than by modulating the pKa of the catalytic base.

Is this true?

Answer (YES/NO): NO